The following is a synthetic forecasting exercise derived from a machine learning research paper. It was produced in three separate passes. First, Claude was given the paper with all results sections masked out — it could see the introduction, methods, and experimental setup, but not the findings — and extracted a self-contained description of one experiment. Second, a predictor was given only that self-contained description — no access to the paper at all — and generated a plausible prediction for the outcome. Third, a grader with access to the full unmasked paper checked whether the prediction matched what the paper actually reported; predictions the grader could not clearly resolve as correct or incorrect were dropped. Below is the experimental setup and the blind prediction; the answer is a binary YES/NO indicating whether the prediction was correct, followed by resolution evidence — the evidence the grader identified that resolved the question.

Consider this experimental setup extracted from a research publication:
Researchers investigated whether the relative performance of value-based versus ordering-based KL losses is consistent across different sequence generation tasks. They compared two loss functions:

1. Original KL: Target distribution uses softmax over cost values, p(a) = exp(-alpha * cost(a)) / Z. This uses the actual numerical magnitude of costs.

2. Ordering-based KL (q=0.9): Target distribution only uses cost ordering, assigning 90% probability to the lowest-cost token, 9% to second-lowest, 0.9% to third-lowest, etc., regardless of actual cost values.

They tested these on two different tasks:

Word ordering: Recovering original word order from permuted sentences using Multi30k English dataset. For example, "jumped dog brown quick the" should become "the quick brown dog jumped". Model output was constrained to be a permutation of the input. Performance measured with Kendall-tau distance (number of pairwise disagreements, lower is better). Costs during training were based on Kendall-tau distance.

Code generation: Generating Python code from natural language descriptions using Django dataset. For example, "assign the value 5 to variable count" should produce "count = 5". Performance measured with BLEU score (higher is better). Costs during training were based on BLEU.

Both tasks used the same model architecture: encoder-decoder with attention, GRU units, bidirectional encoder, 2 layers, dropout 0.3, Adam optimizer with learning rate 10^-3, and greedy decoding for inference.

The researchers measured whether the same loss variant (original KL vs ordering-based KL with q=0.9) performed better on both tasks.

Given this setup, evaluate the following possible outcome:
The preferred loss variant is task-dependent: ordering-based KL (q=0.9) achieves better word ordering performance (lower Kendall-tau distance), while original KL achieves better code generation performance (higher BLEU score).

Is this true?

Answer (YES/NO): YES